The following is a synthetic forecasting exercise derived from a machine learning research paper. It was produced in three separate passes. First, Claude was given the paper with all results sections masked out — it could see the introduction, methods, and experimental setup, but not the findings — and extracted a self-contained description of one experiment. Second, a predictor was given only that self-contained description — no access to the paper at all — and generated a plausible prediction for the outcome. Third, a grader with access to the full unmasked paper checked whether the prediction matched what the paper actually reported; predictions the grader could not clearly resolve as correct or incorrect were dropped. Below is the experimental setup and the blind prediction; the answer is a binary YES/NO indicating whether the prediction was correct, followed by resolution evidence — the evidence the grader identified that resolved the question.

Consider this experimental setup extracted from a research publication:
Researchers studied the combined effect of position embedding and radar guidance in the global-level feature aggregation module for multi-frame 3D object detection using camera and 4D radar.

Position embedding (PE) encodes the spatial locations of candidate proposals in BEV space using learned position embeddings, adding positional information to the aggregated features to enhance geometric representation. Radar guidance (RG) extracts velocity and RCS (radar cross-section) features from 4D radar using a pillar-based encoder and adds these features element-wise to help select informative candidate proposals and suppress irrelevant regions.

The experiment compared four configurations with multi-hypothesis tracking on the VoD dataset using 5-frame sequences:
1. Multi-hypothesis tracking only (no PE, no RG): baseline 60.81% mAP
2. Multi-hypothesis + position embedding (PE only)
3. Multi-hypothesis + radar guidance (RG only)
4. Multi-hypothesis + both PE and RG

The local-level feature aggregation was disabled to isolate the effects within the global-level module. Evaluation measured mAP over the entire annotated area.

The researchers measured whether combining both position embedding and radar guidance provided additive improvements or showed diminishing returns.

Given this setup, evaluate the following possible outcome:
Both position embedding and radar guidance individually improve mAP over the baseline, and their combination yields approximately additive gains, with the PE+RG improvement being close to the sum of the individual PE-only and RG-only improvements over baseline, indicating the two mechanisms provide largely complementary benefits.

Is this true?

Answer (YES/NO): NO